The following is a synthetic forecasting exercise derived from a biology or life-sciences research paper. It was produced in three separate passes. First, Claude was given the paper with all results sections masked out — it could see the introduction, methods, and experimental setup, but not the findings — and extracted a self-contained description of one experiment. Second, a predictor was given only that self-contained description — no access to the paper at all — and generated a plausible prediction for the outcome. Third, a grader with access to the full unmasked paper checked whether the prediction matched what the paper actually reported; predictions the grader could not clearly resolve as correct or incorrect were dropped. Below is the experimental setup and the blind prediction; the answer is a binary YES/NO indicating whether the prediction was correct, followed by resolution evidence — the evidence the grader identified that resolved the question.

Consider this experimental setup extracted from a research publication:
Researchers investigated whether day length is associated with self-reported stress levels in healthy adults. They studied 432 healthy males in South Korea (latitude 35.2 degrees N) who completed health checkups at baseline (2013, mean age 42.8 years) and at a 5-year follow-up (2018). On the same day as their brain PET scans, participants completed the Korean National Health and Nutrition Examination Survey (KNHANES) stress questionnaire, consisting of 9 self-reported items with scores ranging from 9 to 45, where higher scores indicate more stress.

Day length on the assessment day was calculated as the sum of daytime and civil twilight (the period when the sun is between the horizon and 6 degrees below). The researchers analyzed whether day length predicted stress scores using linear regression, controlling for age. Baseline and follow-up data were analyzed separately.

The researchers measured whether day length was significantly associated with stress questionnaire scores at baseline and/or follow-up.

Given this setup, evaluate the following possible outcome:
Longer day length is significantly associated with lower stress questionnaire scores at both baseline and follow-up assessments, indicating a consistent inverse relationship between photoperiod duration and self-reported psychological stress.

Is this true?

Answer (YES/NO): NO